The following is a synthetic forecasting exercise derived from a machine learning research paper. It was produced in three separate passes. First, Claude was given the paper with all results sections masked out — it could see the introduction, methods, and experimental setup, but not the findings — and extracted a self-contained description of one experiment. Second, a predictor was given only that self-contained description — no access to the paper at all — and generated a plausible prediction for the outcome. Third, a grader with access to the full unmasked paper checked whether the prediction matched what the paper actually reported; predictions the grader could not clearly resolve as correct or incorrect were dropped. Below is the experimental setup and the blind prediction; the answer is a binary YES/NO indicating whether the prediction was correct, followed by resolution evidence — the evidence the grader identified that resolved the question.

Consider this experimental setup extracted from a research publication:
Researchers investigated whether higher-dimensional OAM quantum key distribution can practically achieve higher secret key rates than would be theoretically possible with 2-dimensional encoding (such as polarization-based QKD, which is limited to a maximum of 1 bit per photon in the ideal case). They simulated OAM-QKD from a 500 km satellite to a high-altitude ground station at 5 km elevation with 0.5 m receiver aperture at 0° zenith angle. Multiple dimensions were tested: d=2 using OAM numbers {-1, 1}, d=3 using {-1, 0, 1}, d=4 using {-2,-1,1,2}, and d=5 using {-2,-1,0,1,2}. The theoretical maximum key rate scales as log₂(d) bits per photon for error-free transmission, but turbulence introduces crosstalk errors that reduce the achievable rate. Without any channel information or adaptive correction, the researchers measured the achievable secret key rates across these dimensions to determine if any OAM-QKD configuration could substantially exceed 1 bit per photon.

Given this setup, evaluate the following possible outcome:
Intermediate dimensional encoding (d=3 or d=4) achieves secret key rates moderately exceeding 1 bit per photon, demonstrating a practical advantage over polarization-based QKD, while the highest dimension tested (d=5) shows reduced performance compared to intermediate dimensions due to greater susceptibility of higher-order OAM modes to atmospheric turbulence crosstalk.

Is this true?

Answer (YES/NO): NO